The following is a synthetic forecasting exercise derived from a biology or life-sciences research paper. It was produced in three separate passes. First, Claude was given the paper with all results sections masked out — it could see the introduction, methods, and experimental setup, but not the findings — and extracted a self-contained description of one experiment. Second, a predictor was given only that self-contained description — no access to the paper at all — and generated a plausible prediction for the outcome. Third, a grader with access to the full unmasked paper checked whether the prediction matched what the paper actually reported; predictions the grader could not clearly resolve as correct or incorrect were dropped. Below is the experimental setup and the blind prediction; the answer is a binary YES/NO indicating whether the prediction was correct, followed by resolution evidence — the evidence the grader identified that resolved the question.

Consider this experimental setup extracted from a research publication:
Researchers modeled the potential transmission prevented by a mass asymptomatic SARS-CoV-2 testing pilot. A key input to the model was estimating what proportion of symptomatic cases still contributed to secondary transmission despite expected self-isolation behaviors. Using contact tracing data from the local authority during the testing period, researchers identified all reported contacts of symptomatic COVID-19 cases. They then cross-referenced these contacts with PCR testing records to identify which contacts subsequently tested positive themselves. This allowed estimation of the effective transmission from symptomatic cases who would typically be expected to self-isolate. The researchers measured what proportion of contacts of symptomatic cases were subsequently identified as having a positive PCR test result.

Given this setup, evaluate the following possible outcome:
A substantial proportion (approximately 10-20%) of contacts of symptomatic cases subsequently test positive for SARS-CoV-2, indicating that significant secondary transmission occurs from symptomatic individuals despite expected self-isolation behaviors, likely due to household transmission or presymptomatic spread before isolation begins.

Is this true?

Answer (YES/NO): YES